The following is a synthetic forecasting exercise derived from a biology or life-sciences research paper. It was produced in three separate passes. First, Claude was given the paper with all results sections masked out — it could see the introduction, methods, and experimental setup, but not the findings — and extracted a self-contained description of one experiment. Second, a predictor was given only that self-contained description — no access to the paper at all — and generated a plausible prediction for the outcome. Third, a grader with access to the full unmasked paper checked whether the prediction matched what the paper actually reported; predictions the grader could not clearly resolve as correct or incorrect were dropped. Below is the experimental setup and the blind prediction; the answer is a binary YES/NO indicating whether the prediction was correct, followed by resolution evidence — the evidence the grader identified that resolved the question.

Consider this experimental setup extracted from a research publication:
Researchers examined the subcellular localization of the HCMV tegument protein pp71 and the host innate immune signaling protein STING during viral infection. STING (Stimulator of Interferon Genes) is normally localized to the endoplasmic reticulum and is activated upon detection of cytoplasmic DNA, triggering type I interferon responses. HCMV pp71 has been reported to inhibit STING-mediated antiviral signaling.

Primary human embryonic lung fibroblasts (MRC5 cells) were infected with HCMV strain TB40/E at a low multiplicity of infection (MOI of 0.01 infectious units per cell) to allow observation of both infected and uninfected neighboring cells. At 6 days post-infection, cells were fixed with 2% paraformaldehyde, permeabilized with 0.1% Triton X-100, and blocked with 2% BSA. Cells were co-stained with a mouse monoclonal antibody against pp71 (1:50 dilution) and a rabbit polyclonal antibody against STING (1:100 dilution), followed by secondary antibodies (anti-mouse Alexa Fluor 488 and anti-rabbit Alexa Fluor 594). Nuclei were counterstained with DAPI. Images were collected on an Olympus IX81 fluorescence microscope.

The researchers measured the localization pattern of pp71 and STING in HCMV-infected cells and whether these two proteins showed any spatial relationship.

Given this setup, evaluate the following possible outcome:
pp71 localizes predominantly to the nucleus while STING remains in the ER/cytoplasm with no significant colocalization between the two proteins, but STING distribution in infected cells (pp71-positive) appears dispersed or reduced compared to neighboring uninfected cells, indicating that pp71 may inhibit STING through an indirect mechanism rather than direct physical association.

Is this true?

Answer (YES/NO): NO